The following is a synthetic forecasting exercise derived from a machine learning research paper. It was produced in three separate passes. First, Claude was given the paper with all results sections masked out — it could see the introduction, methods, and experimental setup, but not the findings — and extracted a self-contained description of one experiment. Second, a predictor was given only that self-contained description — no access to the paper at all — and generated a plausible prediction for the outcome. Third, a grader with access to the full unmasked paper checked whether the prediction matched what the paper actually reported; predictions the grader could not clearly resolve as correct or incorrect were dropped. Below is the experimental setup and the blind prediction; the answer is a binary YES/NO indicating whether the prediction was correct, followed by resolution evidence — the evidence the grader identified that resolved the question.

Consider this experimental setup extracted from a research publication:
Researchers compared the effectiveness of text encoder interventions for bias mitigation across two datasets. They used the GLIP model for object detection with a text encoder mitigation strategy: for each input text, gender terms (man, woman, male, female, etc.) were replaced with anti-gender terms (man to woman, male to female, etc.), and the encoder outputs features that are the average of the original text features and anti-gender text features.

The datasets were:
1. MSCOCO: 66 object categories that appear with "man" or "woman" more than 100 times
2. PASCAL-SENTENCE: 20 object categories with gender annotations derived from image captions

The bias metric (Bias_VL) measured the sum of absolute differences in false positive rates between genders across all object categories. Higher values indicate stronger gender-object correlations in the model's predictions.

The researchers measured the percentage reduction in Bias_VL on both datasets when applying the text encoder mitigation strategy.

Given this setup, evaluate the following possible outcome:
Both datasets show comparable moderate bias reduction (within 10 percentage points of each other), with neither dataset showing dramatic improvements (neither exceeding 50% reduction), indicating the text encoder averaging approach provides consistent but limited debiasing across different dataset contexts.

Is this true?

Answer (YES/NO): NO